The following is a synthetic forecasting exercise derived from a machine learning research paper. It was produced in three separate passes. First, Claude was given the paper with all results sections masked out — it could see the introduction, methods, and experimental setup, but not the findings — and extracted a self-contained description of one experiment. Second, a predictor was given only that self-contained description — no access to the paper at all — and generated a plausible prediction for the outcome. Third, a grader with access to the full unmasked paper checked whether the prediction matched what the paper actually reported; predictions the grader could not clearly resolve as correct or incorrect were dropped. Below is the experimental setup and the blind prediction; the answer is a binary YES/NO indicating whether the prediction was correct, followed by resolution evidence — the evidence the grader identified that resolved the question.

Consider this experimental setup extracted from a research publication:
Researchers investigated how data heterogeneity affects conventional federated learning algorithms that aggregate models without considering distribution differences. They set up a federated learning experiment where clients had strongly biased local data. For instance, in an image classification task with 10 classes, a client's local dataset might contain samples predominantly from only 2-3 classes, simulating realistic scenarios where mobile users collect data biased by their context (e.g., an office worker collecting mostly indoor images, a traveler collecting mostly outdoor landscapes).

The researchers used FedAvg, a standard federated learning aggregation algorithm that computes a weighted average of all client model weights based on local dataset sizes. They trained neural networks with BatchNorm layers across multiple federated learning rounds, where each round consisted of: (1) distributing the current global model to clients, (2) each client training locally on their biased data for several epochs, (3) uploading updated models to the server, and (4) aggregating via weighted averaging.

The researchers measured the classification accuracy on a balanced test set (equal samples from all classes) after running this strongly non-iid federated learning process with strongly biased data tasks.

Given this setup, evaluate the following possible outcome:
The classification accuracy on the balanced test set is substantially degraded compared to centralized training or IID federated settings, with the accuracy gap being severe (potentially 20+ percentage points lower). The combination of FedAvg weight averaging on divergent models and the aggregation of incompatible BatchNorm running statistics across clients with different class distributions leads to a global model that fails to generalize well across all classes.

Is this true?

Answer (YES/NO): YES